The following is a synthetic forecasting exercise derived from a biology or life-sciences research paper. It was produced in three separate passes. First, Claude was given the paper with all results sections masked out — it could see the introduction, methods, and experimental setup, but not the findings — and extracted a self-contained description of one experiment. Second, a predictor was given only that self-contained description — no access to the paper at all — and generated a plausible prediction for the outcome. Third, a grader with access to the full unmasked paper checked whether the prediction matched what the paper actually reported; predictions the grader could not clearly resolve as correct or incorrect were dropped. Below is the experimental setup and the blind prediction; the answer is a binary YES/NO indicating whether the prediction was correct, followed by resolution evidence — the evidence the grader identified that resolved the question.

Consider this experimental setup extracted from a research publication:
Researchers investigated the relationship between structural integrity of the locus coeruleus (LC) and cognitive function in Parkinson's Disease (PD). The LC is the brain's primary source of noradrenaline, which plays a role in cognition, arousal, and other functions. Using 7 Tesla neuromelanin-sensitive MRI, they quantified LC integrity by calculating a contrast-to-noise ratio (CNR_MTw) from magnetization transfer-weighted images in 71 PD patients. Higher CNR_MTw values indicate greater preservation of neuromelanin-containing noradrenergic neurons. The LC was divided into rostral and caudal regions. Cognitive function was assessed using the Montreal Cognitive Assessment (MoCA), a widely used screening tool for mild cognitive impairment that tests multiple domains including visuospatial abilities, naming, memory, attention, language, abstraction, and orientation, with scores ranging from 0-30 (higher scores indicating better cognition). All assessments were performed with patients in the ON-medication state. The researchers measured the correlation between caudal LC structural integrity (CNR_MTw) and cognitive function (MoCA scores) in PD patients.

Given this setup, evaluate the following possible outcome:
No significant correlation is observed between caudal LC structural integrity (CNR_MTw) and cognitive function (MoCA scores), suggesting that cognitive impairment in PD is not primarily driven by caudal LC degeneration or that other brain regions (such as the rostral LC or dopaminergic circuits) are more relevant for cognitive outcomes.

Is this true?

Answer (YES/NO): NO